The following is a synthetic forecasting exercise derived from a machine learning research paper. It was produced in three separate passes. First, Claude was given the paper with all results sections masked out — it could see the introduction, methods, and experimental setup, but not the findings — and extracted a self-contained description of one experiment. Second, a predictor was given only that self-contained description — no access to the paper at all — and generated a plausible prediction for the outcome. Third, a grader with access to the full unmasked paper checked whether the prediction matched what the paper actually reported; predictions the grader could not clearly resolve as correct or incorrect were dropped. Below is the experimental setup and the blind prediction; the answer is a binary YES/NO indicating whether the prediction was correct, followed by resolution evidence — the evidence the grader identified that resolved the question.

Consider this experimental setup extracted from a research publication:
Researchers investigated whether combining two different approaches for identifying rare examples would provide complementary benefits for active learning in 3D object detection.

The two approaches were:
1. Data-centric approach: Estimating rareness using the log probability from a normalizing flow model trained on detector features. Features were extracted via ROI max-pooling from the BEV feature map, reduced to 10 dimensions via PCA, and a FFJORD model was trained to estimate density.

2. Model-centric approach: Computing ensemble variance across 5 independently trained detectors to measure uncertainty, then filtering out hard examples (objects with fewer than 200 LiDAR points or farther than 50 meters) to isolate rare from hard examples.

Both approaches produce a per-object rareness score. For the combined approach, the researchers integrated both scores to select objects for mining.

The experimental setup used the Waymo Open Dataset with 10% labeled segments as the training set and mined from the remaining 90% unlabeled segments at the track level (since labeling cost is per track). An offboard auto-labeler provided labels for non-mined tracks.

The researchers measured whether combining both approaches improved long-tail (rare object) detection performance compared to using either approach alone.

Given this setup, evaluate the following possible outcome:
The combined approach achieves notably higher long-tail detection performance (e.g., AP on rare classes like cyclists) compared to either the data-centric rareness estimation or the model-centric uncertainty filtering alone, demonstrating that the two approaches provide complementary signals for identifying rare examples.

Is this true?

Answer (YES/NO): YES